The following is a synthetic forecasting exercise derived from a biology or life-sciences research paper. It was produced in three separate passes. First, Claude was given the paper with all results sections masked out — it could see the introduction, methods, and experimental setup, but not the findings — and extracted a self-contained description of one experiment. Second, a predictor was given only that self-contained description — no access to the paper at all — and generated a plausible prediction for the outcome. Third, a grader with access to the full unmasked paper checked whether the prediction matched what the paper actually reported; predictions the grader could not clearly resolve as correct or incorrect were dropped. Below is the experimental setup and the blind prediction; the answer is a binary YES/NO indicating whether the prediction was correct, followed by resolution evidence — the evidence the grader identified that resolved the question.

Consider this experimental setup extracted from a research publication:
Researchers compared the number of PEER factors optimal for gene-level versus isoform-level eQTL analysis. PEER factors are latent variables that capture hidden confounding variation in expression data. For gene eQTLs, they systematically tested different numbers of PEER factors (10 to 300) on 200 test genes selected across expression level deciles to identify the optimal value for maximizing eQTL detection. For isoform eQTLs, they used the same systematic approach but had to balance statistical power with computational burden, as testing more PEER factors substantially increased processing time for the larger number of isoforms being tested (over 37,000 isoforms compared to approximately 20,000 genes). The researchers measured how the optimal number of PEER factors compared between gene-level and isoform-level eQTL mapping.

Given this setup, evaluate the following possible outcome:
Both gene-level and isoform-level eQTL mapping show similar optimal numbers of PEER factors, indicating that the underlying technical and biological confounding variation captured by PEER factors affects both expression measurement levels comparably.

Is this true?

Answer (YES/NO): NO